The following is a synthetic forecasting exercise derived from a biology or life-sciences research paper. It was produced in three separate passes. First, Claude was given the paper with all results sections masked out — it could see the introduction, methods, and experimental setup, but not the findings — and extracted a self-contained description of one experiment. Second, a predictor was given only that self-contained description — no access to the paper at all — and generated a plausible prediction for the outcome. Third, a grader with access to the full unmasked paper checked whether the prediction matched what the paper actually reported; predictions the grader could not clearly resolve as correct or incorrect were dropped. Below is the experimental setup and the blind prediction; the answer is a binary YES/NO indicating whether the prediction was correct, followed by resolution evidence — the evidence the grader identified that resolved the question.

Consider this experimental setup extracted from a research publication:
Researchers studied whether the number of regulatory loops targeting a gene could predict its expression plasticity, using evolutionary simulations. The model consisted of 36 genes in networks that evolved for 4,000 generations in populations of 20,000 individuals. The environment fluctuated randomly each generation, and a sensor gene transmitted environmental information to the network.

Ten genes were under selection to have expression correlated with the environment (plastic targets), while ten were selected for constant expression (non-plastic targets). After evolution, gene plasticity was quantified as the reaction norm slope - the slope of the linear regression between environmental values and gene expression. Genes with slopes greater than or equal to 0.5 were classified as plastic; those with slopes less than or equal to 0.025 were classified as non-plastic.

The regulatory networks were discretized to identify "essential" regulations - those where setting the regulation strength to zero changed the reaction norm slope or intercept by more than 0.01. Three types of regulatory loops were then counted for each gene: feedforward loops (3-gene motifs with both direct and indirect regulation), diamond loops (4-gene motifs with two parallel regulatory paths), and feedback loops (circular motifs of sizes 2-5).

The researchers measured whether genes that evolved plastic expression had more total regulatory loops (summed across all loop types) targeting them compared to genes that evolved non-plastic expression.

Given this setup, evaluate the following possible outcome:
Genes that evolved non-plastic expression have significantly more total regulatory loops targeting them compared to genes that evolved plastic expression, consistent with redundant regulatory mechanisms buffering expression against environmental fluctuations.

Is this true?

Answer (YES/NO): NO